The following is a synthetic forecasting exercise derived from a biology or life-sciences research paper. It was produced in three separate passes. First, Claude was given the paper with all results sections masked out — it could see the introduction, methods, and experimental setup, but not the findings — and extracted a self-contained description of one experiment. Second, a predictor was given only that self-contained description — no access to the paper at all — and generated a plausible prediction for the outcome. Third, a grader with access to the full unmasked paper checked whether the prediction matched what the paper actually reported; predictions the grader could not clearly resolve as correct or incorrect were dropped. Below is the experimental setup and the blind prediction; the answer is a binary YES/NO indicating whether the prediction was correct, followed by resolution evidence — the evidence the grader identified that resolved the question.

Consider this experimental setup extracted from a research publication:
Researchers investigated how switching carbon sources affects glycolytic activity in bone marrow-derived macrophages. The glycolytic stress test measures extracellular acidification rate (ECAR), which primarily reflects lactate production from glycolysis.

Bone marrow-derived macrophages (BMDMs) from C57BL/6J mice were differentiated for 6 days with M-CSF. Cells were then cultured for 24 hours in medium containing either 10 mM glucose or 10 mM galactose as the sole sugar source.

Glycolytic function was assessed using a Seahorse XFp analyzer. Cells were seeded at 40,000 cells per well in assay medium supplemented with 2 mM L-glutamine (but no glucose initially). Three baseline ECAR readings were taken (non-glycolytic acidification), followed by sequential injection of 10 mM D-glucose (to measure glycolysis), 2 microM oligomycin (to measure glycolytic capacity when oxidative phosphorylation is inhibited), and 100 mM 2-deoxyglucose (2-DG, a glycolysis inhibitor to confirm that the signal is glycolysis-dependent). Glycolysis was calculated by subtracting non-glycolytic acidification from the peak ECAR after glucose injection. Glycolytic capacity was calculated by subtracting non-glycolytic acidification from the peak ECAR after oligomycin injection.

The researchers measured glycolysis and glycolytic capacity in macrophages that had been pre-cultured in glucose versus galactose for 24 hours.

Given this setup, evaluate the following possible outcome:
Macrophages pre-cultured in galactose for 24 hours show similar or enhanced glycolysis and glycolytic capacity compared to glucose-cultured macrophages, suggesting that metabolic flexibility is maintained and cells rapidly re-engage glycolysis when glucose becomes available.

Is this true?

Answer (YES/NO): NO